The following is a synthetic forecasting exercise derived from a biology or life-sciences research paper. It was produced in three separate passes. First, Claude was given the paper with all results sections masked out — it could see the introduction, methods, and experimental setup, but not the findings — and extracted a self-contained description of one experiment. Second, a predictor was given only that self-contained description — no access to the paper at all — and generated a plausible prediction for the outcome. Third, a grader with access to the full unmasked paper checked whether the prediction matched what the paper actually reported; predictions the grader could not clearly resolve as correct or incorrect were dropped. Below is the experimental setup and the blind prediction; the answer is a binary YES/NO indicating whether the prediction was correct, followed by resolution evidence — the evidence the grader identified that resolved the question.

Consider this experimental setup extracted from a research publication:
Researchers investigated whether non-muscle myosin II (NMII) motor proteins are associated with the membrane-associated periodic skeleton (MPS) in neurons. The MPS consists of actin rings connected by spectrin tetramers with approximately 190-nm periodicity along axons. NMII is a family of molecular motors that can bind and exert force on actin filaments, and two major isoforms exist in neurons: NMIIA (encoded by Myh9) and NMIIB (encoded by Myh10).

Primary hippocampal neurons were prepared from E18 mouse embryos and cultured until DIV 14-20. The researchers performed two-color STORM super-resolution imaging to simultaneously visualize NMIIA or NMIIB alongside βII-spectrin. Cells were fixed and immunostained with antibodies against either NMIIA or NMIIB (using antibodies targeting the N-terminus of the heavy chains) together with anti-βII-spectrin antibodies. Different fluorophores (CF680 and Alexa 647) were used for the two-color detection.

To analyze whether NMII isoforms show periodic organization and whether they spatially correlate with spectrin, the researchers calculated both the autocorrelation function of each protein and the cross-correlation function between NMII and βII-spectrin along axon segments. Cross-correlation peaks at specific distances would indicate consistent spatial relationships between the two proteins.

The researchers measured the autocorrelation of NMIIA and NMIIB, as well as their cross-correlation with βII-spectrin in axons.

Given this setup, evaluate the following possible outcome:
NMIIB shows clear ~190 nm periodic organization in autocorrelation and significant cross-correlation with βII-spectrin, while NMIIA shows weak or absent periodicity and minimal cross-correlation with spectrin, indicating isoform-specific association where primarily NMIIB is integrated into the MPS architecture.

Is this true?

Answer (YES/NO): NO